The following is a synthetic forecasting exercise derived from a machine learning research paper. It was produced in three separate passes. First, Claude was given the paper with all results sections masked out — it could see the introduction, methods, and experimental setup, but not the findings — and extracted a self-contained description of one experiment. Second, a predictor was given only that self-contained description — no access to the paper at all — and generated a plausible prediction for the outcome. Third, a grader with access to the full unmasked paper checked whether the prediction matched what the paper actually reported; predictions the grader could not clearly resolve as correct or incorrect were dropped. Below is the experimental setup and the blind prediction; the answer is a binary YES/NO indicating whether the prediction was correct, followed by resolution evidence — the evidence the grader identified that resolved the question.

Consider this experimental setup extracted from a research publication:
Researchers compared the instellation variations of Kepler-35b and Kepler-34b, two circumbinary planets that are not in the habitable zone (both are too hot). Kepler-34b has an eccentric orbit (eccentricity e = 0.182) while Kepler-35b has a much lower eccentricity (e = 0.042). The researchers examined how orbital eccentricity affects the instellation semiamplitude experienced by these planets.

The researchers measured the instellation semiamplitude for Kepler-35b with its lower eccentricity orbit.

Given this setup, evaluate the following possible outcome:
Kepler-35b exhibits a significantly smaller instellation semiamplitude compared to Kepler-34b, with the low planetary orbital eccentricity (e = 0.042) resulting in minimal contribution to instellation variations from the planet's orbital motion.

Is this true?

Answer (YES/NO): NO